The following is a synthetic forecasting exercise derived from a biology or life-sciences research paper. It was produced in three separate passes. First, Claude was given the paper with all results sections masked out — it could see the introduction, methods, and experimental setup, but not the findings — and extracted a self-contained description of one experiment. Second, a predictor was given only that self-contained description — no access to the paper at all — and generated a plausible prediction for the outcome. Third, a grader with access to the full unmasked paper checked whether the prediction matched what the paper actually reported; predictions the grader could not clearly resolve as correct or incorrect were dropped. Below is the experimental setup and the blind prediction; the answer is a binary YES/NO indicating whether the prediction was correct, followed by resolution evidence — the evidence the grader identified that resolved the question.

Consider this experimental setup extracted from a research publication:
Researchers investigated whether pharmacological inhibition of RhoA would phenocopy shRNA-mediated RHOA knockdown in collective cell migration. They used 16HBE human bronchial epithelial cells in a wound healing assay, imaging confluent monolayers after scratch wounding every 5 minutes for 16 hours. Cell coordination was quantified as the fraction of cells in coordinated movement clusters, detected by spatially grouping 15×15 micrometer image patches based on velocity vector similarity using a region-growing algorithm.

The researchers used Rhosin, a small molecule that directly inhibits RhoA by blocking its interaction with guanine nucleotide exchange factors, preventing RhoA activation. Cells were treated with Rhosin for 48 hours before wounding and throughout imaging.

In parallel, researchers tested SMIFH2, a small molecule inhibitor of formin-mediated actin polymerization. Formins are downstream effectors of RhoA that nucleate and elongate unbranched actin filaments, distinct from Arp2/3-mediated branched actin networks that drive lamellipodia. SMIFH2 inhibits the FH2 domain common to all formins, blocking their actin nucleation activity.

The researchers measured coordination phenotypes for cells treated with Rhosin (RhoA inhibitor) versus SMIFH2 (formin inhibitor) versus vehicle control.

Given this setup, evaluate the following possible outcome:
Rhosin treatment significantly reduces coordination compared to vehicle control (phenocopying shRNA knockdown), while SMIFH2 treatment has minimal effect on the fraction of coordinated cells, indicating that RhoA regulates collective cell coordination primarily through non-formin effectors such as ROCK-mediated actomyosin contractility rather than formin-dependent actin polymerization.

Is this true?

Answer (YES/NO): NO